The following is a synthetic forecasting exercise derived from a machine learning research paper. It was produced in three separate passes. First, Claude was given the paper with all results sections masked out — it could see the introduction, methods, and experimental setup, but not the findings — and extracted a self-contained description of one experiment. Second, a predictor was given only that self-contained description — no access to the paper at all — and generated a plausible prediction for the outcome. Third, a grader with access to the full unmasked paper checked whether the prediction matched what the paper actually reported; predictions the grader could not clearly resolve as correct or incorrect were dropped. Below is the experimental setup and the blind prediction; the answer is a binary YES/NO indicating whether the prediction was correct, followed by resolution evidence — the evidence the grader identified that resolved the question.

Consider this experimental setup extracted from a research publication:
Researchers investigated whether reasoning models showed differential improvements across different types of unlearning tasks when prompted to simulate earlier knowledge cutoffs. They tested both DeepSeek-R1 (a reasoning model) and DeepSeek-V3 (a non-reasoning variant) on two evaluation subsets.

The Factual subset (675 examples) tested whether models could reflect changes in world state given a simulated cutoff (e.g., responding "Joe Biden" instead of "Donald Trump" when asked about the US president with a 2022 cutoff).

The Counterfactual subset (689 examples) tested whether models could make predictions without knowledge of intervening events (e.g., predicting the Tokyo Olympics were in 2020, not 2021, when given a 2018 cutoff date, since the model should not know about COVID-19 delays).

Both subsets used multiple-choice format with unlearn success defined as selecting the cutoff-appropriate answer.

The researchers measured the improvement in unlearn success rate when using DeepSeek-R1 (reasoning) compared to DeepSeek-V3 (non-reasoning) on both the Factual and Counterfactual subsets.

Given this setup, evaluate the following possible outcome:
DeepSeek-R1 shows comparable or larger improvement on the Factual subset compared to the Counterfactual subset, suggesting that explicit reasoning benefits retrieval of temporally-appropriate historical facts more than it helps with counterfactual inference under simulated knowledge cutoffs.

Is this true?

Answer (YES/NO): NO